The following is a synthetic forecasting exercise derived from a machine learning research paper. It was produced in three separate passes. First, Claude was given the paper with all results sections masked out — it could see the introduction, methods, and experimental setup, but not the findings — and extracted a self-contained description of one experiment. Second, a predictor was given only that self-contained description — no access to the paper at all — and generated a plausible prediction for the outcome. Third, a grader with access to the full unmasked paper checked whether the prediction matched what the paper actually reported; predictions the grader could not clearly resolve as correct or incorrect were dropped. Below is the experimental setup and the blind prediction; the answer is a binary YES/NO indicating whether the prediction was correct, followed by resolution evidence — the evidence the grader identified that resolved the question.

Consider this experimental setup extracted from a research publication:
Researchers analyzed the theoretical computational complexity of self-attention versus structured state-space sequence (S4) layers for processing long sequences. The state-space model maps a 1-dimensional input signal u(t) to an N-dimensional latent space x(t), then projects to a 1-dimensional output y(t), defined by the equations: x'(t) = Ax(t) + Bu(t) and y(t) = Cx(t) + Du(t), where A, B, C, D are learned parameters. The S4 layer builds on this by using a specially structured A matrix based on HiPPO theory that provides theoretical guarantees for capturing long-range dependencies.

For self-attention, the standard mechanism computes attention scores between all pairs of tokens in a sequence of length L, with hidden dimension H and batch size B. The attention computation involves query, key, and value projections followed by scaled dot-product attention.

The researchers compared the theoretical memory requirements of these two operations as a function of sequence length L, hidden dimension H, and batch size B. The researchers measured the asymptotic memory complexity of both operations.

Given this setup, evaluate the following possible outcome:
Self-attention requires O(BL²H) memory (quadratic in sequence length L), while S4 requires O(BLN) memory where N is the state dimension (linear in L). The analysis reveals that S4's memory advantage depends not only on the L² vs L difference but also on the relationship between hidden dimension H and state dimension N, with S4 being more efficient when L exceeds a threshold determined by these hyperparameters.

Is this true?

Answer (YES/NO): NO